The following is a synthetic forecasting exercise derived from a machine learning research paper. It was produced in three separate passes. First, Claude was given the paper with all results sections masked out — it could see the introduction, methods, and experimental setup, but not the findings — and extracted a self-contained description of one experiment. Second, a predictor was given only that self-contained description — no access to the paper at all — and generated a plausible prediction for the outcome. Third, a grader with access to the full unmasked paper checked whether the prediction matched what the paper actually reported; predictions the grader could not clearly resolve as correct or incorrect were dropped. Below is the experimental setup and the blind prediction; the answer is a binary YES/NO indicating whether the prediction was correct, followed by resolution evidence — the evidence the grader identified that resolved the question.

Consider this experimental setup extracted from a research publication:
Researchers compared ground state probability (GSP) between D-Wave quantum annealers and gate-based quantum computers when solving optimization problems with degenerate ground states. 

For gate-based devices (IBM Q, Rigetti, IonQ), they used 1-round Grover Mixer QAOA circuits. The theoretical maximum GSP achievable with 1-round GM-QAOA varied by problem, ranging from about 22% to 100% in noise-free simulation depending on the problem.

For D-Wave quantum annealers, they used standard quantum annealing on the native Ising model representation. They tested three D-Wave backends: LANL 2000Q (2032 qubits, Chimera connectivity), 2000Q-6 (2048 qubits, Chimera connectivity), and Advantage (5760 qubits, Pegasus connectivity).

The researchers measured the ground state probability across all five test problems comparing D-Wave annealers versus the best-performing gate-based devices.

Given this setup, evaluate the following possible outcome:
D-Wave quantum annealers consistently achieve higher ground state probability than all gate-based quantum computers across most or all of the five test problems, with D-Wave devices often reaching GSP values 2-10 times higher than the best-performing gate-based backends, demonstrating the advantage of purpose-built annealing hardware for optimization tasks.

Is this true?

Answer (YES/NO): NO